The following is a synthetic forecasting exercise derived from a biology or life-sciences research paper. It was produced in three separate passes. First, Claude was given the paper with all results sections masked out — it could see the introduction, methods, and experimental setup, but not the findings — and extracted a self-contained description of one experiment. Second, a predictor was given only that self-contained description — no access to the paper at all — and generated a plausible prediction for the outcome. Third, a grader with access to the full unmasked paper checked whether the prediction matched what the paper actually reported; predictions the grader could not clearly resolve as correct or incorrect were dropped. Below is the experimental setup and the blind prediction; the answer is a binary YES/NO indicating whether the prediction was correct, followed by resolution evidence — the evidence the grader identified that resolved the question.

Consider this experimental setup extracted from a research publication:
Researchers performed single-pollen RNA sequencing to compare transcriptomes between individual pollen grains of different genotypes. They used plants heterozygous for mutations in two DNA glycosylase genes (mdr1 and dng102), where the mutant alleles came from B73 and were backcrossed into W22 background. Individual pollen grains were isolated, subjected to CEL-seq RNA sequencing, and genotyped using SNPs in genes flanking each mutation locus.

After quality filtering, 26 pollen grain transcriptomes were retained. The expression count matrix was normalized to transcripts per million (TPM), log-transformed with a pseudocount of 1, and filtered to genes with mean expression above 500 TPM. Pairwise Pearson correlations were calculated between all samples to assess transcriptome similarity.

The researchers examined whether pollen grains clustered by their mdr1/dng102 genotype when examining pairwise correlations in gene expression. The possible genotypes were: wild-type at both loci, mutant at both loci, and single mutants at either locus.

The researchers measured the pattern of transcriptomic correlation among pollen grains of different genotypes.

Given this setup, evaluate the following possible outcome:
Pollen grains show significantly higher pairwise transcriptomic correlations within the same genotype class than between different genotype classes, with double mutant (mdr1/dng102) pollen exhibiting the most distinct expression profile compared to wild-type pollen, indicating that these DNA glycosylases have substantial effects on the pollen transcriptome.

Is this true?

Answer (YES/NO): NO